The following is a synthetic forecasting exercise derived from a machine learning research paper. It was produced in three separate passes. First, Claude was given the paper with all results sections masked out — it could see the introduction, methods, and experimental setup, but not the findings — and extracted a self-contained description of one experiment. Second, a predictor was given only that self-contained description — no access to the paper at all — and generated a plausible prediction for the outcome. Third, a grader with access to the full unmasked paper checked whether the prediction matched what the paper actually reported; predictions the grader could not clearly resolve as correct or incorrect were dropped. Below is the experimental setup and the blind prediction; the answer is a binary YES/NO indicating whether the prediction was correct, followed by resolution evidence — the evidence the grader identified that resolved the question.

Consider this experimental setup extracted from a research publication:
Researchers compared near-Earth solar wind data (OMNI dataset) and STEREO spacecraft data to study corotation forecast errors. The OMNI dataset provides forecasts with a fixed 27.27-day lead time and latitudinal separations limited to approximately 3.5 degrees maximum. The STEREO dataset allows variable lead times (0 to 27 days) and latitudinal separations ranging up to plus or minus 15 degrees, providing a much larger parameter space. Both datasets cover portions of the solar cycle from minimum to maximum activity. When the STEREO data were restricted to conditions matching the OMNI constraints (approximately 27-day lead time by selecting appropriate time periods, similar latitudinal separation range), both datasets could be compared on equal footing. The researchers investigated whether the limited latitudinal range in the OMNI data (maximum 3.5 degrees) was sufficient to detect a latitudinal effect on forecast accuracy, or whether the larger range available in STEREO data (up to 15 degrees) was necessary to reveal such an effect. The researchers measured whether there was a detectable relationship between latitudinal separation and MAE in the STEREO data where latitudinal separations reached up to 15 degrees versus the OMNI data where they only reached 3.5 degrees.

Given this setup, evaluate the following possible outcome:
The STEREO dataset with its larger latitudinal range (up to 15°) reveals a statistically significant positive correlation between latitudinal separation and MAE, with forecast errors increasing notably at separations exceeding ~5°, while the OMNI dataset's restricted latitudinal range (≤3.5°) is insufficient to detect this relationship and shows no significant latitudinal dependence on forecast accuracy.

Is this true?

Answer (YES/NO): NO